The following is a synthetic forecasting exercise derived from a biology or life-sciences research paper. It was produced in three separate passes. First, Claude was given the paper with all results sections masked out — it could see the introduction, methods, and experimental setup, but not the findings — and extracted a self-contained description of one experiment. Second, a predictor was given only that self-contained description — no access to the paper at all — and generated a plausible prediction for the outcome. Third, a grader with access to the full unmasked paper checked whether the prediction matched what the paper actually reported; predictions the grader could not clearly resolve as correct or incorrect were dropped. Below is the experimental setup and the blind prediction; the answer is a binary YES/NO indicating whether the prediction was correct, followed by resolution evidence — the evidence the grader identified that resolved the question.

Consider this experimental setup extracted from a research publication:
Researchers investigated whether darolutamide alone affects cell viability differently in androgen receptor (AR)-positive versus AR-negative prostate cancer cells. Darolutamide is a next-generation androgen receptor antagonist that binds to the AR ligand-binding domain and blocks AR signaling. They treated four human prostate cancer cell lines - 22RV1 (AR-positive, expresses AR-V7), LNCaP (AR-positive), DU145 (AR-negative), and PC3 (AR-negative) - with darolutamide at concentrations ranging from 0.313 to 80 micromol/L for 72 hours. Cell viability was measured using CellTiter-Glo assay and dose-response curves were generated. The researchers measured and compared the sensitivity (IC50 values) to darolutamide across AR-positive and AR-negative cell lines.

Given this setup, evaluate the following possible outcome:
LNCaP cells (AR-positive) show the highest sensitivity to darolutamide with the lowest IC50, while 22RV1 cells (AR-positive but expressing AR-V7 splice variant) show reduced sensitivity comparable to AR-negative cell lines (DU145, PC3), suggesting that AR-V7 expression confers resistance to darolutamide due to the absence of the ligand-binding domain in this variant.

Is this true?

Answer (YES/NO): NO